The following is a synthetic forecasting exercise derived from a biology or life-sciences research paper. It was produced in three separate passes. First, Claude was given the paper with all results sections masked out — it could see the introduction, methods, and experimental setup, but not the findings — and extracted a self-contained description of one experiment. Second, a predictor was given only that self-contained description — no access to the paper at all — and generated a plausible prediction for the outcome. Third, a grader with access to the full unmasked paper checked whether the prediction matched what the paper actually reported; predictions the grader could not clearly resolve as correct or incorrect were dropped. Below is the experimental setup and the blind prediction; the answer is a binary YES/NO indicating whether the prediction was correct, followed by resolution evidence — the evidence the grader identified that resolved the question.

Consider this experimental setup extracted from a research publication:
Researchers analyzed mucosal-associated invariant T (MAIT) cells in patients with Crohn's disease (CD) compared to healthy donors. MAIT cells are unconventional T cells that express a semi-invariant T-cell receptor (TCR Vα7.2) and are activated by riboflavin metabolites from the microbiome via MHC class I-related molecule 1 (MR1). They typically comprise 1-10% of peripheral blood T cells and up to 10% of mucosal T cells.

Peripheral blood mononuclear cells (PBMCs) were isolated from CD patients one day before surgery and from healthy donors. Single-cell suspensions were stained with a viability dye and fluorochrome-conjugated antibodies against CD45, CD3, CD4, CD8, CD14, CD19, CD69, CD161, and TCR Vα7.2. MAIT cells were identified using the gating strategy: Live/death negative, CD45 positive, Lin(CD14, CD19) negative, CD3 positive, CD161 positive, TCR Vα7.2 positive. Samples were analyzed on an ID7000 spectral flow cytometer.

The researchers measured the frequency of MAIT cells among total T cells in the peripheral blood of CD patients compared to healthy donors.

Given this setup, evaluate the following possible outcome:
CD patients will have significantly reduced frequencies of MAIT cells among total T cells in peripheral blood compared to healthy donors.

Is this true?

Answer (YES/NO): YES